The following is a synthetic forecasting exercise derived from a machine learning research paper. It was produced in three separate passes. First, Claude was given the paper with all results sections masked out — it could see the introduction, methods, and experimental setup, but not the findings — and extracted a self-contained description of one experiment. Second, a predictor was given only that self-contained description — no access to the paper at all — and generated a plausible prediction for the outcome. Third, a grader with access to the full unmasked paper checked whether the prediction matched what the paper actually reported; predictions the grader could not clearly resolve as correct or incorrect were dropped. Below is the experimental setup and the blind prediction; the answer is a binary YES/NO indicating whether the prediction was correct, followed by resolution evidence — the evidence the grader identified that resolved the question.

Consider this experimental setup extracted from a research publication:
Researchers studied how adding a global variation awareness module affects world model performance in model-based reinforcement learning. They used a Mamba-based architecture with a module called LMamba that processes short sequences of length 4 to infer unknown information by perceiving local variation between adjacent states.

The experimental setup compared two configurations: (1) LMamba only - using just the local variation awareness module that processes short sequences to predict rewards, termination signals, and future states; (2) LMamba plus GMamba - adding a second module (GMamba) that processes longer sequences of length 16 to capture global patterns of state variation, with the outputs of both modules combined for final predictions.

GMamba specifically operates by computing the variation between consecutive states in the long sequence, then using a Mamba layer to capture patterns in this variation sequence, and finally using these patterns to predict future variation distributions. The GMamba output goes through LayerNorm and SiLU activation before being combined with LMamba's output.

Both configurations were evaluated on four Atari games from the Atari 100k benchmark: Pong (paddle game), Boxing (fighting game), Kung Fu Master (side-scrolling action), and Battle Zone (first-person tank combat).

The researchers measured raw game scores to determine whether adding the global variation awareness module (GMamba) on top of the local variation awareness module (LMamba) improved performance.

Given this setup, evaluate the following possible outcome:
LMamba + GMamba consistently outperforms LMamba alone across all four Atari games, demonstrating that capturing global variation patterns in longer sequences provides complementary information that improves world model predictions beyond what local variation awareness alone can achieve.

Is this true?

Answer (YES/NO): YES